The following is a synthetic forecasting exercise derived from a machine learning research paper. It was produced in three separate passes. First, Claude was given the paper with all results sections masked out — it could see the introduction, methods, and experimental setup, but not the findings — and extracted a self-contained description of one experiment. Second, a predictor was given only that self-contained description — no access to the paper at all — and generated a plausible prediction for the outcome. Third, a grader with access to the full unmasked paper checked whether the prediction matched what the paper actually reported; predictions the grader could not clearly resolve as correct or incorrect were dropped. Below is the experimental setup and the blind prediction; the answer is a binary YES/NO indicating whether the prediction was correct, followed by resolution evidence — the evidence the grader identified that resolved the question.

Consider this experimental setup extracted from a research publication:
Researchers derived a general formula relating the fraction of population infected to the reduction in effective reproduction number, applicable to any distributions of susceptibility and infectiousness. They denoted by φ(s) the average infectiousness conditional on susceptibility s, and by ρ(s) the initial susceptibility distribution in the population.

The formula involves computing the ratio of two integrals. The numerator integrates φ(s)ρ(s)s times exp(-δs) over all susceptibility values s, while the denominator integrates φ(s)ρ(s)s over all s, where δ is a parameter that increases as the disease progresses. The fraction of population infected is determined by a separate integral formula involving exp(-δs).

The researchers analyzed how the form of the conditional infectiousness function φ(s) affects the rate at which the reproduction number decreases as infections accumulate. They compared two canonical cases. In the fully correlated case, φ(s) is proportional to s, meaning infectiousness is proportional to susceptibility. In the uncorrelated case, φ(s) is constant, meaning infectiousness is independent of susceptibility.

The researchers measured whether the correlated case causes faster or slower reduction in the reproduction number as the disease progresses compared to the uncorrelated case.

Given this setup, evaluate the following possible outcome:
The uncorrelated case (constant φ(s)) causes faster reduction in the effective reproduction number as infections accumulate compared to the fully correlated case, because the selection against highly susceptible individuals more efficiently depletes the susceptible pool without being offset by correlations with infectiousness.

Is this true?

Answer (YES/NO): NO